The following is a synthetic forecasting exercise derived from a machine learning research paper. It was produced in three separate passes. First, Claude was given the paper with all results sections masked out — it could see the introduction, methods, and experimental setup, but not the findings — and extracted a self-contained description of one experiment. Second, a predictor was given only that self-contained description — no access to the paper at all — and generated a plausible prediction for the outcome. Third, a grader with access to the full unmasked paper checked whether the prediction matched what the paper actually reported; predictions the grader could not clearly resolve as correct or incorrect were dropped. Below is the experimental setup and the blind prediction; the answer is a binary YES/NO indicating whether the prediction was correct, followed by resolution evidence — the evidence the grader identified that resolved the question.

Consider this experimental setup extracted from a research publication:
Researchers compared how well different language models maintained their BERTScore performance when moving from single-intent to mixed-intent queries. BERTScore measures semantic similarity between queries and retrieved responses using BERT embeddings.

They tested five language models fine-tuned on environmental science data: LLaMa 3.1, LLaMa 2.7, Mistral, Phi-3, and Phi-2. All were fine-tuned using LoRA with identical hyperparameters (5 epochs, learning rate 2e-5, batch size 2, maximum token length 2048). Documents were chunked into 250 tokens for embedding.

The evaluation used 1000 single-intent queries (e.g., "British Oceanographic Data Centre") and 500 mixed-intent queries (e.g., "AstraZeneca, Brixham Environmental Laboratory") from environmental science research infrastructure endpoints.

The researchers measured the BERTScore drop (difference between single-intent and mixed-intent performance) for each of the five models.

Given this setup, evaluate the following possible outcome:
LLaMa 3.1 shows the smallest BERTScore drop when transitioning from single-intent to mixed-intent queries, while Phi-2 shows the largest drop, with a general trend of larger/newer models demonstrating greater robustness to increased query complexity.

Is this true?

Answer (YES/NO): NO